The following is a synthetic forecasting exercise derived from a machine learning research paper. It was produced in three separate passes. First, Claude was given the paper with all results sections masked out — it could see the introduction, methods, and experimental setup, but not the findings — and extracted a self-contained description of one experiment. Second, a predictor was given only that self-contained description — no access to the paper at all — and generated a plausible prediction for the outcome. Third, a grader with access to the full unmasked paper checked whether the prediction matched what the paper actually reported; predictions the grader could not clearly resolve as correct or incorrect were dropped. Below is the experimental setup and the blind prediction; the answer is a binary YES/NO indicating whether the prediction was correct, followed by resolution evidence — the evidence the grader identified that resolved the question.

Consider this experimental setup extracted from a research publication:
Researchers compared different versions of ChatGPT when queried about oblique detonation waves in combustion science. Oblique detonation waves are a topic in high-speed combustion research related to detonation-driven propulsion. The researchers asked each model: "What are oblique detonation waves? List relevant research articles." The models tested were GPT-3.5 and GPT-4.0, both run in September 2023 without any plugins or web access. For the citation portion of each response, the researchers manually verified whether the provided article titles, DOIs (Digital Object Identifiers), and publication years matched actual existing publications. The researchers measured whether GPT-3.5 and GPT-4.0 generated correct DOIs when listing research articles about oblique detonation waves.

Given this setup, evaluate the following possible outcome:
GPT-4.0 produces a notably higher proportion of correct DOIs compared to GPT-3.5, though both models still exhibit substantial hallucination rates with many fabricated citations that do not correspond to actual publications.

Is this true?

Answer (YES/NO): NO